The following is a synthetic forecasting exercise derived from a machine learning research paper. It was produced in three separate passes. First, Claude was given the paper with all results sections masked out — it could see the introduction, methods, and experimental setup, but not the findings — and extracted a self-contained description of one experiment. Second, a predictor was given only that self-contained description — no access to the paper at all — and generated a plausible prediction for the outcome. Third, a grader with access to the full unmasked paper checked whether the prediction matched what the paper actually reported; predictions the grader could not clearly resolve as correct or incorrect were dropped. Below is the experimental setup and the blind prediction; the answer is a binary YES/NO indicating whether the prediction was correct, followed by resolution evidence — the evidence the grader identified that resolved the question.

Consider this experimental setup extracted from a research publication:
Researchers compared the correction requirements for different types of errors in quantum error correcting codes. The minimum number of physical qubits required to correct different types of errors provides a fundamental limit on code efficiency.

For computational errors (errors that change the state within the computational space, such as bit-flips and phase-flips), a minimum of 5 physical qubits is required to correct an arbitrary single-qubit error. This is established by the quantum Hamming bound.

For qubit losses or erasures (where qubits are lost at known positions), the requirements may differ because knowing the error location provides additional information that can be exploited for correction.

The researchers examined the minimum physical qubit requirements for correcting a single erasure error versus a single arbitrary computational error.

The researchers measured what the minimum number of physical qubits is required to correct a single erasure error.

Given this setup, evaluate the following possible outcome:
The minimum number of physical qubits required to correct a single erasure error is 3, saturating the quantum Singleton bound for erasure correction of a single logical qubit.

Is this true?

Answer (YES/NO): NO